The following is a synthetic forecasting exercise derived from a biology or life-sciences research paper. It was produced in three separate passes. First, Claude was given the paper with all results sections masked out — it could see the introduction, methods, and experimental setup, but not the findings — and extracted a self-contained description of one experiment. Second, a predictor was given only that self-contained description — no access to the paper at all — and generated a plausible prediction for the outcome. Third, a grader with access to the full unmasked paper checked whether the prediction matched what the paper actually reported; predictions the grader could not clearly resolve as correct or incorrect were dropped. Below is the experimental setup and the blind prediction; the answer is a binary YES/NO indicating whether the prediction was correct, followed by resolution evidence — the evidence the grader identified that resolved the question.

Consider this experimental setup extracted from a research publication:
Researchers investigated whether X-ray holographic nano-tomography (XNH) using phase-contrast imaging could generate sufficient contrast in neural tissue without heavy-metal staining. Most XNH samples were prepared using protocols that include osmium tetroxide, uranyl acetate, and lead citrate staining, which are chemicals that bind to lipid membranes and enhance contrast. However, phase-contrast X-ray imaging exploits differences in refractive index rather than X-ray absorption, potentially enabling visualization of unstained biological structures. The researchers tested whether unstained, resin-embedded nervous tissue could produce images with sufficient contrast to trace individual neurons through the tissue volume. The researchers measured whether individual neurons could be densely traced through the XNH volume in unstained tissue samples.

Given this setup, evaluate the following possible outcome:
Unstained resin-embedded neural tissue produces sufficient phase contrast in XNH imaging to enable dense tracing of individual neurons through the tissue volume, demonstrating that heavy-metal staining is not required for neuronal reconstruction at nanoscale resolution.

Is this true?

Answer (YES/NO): YES